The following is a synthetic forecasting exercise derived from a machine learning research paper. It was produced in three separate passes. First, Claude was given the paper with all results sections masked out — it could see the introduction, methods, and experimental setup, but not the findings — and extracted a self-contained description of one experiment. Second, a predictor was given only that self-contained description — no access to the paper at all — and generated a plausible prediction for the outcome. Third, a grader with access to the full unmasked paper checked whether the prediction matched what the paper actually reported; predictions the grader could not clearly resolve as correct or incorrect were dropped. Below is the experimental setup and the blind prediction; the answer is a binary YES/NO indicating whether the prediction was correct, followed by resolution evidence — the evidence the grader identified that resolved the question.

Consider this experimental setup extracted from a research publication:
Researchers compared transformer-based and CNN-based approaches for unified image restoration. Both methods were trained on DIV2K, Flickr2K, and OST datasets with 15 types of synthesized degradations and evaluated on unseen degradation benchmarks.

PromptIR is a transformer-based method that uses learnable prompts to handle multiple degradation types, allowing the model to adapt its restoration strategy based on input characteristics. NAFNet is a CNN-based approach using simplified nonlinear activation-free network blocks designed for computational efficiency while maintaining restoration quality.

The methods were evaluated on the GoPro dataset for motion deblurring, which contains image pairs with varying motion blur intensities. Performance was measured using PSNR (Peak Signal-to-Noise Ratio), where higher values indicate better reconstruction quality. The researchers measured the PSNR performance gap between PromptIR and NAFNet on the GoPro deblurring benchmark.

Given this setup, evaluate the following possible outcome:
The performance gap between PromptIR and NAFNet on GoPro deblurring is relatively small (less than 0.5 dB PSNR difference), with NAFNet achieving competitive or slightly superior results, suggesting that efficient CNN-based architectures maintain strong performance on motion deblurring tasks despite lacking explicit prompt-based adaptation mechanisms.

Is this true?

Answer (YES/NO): NO